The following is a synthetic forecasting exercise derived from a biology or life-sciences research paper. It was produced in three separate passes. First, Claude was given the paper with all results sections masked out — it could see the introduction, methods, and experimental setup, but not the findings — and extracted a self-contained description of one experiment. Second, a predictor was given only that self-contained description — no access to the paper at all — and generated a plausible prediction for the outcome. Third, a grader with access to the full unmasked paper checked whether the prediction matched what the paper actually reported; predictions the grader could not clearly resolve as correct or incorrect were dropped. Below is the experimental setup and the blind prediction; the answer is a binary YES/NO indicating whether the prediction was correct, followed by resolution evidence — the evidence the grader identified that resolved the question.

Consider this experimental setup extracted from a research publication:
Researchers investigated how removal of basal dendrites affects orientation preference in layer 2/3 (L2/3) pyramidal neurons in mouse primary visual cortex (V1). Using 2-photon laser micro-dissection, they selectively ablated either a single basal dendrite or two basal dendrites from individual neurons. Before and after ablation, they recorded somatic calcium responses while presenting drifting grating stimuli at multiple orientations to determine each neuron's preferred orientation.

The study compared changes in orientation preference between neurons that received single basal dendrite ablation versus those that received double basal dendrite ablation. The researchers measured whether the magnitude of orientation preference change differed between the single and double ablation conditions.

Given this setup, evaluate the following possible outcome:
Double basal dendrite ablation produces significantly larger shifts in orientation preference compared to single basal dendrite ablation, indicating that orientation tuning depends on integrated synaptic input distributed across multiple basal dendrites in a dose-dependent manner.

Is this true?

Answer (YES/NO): YES